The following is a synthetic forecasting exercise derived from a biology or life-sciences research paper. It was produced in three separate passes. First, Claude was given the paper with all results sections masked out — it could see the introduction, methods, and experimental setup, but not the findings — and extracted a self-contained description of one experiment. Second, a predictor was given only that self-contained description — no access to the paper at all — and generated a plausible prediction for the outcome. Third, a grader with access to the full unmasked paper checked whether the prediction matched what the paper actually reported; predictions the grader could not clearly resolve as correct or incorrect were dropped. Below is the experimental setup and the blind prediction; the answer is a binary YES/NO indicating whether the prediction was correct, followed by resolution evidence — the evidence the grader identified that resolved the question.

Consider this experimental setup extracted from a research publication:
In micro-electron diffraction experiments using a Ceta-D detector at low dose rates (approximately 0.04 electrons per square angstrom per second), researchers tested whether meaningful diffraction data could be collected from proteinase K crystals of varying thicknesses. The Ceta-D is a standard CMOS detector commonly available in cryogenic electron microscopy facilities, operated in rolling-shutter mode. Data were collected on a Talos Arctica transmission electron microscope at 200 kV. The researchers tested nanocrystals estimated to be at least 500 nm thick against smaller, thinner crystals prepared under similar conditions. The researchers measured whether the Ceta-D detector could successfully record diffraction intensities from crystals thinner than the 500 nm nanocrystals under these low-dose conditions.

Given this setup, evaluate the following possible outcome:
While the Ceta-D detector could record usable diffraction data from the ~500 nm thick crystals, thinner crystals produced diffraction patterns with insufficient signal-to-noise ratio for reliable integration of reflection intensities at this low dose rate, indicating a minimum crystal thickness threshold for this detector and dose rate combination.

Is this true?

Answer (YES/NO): NO